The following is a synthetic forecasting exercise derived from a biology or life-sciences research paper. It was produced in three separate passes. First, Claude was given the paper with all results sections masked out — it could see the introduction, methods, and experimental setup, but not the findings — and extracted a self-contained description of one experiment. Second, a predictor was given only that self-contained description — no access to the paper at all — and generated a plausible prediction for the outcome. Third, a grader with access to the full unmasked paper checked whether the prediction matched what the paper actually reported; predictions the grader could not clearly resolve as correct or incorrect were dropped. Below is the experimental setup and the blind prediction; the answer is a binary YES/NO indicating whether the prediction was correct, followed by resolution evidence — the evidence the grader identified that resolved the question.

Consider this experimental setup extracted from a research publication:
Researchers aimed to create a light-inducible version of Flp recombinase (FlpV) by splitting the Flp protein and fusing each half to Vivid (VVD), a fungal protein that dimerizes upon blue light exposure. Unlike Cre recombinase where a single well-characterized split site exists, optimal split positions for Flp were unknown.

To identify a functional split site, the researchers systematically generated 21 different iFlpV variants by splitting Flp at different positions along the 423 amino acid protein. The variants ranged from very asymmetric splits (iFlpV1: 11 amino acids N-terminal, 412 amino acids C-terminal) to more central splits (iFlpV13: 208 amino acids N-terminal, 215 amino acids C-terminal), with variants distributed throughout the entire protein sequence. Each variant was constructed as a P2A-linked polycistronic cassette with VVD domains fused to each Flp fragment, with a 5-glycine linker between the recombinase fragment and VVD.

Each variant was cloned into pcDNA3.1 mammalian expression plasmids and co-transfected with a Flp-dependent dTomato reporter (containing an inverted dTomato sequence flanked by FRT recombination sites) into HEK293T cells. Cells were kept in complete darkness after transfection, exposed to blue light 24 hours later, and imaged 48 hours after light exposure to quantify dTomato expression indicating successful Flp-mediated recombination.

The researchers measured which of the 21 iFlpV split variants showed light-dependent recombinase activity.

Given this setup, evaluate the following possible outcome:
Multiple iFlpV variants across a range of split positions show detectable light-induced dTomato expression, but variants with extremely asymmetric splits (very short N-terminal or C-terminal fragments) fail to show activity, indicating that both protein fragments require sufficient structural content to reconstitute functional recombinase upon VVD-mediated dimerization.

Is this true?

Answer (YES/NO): NO